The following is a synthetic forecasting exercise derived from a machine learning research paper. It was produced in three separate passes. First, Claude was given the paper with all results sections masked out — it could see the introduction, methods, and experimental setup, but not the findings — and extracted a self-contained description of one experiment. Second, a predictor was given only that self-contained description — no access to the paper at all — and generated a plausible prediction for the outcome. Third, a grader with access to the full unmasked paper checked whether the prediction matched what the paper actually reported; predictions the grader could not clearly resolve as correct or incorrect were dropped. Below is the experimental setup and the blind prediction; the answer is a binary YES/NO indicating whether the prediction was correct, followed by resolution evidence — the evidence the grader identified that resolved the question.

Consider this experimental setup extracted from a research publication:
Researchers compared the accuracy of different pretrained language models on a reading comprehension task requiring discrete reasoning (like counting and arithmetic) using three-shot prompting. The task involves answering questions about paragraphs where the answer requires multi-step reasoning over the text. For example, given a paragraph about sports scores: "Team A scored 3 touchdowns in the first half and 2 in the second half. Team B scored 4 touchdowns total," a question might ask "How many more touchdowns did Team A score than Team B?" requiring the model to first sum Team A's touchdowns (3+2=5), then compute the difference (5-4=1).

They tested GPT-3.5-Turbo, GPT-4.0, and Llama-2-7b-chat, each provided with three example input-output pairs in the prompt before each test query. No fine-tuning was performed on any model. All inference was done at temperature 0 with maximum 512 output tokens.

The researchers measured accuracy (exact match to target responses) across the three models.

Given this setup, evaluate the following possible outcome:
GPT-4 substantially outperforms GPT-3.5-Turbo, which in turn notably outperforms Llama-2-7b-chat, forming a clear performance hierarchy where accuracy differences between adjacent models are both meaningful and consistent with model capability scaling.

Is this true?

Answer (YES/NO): NO